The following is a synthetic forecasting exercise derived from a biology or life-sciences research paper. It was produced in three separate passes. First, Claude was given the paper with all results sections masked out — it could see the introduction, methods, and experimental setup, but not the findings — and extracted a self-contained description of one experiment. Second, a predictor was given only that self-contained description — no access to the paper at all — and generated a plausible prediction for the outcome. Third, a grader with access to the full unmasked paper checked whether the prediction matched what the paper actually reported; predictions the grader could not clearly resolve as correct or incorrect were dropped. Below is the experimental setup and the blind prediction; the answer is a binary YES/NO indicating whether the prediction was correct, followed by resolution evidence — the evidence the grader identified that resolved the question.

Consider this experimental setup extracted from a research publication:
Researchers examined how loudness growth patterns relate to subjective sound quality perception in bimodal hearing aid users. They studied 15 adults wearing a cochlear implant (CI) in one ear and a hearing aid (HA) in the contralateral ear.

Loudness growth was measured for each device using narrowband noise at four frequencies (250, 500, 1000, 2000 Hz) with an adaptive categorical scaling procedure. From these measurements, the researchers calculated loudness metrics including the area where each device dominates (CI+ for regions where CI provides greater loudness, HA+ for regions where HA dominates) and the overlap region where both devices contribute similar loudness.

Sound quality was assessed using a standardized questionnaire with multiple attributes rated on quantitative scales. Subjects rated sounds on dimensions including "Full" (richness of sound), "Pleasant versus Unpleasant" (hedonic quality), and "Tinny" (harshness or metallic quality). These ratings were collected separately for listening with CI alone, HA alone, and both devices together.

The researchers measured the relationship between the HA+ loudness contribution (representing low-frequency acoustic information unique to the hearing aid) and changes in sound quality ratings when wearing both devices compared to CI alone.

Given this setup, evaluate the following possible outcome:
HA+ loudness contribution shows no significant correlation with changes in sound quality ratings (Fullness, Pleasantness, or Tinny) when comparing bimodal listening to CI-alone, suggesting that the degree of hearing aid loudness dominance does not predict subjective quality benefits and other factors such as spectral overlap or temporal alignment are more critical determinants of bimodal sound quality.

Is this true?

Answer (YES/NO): NO